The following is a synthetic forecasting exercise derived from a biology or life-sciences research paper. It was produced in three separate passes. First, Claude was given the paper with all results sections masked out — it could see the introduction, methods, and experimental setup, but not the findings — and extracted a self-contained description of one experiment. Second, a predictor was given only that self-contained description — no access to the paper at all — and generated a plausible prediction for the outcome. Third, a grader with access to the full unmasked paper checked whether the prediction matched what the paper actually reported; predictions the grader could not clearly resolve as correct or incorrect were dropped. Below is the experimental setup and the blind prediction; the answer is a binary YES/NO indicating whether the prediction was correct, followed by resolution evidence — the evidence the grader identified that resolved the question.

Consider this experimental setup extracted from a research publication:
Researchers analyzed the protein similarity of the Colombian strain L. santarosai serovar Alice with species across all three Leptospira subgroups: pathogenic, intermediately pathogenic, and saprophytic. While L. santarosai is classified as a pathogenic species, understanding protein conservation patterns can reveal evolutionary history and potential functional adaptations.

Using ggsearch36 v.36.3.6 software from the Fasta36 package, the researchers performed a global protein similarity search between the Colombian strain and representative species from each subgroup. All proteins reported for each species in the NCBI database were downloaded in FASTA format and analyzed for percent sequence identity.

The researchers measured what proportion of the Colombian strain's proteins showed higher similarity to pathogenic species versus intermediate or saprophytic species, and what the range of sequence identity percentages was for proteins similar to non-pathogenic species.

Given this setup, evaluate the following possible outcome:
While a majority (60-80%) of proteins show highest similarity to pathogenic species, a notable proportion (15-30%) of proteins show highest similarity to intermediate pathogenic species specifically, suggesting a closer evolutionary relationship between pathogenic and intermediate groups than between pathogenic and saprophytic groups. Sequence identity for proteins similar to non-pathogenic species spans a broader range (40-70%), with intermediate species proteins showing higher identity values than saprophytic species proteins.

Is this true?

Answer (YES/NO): NO